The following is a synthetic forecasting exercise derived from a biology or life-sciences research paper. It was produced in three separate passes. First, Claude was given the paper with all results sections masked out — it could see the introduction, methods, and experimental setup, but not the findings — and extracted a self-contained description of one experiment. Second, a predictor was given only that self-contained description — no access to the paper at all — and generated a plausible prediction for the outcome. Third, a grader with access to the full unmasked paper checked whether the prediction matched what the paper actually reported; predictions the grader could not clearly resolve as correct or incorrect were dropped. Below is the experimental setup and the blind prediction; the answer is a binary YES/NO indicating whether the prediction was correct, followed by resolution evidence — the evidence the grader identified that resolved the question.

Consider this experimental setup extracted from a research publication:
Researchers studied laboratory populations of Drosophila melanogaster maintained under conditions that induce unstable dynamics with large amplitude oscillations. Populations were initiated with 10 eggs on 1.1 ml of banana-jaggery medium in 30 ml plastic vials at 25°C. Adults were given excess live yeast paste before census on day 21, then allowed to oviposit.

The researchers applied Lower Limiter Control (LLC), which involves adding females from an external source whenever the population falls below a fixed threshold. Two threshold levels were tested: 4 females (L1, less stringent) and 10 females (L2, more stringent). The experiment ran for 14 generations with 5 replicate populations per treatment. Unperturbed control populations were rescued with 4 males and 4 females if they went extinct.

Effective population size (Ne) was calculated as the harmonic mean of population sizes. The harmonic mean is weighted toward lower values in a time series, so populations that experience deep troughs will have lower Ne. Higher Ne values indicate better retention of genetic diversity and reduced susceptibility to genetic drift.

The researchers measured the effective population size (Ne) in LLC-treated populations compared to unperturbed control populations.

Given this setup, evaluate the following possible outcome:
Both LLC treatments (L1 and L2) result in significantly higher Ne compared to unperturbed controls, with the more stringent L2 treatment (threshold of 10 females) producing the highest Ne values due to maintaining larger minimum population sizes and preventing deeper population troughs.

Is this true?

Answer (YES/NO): NO